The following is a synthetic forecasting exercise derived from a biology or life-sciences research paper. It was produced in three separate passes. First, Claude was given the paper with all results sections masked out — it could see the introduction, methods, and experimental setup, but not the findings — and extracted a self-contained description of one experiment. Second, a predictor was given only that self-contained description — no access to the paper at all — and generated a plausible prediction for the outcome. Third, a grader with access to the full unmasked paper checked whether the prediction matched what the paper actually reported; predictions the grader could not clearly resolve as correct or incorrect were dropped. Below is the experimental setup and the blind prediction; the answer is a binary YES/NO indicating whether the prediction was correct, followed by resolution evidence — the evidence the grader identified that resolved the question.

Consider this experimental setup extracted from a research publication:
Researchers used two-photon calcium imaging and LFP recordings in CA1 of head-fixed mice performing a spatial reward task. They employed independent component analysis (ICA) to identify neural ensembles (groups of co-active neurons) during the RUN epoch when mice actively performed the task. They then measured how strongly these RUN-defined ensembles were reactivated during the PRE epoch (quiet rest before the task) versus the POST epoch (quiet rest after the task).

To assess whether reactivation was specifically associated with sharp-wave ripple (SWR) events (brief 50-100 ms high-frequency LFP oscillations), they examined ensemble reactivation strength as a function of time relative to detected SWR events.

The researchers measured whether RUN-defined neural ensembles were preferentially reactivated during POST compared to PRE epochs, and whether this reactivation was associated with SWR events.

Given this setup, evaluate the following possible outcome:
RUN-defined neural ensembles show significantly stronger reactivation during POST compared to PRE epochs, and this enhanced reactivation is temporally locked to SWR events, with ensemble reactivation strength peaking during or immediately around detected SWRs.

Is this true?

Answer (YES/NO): YES